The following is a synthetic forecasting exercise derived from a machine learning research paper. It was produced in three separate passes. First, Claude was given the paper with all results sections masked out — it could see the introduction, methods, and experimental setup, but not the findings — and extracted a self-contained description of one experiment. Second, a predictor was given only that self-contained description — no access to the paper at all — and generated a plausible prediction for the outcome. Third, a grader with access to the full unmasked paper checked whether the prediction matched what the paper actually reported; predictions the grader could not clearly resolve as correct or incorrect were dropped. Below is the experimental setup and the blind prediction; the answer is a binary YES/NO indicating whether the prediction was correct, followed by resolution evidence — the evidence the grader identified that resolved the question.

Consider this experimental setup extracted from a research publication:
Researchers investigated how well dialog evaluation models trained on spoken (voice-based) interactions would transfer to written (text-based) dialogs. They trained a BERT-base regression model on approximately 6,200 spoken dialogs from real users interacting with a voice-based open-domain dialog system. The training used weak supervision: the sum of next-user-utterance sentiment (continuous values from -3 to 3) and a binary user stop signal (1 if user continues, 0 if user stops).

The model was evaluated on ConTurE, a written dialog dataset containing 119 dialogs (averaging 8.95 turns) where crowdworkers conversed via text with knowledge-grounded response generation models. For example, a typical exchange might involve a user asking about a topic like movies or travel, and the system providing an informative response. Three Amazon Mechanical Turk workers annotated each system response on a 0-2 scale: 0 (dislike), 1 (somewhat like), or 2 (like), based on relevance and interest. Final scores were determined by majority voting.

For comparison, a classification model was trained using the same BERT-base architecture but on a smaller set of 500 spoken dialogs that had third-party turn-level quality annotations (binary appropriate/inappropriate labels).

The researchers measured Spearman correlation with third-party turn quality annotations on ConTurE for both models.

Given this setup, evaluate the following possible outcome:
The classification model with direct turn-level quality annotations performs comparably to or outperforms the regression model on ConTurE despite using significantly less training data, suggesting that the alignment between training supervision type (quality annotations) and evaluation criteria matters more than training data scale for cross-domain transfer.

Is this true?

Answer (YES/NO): NO